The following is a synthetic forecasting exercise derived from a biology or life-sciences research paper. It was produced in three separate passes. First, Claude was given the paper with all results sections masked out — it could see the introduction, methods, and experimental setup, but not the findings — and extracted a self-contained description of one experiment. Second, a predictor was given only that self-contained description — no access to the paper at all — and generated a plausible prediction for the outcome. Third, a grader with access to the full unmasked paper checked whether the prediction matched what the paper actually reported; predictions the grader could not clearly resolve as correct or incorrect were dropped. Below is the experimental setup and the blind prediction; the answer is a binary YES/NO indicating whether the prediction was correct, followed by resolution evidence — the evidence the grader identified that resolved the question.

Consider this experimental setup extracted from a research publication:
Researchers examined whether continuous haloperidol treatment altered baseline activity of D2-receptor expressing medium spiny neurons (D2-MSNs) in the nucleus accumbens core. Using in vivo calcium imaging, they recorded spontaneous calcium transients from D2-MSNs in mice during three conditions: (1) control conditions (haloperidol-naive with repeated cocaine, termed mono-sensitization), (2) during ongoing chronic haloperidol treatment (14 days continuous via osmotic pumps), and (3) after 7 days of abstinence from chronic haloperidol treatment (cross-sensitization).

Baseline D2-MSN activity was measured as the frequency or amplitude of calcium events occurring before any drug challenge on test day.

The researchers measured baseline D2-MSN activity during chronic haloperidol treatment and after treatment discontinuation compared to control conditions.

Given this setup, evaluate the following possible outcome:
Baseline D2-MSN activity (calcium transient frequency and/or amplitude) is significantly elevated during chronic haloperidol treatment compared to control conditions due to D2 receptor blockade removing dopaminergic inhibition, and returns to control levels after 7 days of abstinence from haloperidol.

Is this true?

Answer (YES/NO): NO